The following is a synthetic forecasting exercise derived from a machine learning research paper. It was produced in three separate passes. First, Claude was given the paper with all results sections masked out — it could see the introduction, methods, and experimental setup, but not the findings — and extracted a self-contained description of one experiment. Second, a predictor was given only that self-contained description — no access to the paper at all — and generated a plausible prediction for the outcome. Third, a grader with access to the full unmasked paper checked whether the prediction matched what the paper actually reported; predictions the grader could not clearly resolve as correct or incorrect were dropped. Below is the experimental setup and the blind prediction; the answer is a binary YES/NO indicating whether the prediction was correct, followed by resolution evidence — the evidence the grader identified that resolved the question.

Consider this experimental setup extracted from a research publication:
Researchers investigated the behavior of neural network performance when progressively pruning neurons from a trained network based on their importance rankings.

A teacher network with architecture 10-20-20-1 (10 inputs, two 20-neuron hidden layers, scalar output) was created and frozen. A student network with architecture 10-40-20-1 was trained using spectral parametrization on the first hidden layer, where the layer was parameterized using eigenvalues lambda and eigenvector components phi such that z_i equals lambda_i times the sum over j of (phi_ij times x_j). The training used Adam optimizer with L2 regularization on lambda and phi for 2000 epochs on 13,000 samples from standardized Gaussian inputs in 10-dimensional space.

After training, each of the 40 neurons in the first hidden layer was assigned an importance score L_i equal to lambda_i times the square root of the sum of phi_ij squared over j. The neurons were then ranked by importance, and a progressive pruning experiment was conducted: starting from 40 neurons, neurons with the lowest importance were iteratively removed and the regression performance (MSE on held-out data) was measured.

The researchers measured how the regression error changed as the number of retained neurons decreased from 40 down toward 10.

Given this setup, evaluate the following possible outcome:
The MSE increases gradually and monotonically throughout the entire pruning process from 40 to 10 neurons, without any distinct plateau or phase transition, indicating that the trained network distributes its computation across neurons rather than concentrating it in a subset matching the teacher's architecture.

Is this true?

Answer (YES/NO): NO